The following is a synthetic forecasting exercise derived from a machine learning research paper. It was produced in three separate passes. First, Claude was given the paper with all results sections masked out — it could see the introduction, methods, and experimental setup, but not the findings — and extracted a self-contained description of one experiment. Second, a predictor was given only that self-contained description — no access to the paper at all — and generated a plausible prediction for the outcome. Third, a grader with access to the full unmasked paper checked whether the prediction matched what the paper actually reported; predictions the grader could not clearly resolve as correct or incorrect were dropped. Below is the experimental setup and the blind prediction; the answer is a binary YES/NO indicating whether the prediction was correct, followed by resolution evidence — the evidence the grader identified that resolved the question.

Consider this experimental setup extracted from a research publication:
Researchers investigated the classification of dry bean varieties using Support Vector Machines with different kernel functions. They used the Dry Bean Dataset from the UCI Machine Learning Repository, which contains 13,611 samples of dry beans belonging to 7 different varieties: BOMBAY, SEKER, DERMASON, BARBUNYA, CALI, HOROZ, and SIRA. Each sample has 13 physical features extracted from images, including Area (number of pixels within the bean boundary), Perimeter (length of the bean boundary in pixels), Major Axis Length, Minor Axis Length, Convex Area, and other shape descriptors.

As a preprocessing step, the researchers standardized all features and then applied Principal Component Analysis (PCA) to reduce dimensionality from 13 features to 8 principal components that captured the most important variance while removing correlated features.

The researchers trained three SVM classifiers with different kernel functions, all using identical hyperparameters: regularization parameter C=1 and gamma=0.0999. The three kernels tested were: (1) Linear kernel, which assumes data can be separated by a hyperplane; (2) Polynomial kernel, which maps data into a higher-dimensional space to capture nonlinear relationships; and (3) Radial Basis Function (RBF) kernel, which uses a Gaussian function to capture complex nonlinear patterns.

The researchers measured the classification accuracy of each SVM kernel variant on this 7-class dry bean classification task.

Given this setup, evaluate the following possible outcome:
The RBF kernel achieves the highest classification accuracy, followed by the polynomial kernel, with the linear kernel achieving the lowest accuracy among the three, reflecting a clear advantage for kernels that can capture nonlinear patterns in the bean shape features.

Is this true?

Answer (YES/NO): NO